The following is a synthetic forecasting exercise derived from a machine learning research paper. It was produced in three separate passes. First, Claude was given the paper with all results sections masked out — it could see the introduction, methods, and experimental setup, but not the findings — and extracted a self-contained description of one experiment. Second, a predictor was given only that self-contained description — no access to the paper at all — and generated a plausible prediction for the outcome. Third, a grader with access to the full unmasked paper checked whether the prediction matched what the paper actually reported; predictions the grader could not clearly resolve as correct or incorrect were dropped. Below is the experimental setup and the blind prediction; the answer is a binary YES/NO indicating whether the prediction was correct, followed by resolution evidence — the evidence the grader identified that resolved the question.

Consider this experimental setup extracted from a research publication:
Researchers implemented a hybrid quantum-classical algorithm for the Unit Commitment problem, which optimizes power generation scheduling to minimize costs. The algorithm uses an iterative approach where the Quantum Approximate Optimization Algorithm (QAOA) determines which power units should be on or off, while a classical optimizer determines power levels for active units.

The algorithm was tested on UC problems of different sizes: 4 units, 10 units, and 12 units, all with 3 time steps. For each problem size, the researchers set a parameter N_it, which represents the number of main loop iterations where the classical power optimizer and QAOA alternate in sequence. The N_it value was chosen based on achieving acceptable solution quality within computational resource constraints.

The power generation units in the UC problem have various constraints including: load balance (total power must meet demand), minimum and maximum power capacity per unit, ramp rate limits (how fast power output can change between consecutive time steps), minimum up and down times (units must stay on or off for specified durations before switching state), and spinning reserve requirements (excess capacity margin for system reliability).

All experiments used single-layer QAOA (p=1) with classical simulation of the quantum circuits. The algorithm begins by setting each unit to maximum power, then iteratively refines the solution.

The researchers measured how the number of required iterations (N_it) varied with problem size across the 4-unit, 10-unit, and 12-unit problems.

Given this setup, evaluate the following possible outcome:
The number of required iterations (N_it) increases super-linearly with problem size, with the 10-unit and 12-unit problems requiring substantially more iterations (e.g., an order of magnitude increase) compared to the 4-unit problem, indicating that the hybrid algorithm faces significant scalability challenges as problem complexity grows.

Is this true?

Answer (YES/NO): NO